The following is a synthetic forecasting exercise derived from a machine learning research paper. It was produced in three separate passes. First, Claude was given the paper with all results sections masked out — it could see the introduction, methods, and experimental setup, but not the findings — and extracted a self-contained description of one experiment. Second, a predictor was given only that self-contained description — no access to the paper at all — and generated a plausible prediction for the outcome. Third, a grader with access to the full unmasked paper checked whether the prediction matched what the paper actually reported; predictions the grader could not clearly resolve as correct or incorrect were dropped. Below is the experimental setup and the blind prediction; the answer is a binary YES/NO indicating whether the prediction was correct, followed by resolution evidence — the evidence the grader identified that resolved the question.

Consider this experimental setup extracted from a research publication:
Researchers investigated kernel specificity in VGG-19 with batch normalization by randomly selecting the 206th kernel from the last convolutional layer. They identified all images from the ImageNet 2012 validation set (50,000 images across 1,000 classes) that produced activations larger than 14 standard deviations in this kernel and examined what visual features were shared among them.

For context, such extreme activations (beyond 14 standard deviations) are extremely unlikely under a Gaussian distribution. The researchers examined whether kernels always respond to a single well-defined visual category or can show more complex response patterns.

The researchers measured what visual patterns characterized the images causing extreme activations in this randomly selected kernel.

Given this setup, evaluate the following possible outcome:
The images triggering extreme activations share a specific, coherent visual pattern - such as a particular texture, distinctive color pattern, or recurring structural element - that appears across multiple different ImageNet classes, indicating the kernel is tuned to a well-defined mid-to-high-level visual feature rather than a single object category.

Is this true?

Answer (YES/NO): NO